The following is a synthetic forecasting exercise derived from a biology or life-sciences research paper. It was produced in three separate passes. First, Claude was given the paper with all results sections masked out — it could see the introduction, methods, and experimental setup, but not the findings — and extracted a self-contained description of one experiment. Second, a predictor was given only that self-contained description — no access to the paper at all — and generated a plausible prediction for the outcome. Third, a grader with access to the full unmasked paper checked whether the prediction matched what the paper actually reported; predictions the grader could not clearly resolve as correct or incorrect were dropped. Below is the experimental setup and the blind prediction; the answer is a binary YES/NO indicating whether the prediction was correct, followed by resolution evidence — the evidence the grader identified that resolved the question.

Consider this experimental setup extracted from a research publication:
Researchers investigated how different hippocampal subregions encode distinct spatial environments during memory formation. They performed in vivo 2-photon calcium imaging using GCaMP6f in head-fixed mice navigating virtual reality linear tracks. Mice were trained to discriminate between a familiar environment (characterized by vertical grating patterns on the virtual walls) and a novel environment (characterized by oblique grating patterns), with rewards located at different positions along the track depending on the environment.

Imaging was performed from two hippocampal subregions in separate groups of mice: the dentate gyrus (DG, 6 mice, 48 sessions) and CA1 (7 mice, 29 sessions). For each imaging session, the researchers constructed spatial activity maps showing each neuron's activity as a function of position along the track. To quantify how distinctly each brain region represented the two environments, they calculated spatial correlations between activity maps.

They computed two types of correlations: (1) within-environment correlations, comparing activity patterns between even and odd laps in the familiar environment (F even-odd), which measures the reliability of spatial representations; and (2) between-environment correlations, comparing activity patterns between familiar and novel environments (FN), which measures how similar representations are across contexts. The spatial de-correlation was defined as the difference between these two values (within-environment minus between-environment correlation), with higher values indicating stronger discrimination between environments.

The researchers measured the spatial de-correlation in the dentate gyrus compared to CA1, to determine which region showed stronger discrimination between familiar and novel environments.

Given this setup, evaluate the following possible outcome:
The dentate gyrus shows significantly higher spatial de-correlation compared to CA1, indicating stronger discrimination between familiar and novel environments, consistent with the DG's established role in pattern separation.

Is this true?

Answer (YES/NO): YES